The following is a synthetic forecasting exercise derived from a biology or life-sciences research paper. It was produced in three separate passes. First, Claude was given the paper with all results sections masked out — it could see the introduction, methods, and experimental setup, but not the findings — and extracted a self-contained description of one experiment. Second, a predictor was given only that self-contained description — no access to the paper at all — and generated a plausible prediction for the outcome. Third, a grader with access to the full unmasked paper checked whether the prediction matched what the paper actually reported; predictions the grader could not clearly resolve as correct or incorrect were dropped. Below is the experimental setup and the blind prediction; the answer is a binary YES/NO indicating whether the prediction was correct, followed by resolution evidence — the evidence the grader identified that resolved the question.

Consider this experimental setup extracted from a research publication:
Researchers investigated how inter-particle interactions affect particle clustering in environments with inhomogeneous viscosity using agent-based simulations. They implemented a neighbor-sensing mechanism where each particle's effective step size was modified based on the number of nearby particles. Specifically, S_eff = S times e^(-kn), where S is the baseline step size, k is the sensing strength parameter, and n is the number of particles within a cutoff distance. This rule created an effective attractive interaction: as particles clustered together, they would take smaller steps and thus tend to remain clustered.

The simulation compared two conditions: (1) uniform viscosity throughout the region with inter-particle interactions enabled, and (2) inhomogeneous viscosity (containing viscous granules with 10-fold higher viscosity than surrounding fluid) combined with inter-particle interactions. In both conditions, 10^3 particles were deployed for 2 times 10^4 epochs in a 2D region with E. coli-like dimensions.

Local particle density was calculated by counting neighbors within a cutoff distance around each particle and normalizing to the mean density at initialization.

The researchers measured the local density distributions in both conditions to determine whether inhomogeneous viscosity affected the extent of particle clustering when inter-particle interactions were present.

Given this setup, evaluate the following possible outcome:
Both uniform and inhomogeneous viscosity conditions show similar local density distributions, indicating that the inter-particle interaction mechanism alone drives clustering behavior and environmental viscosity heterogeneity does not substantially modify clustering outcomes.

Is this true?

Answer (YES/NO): NO